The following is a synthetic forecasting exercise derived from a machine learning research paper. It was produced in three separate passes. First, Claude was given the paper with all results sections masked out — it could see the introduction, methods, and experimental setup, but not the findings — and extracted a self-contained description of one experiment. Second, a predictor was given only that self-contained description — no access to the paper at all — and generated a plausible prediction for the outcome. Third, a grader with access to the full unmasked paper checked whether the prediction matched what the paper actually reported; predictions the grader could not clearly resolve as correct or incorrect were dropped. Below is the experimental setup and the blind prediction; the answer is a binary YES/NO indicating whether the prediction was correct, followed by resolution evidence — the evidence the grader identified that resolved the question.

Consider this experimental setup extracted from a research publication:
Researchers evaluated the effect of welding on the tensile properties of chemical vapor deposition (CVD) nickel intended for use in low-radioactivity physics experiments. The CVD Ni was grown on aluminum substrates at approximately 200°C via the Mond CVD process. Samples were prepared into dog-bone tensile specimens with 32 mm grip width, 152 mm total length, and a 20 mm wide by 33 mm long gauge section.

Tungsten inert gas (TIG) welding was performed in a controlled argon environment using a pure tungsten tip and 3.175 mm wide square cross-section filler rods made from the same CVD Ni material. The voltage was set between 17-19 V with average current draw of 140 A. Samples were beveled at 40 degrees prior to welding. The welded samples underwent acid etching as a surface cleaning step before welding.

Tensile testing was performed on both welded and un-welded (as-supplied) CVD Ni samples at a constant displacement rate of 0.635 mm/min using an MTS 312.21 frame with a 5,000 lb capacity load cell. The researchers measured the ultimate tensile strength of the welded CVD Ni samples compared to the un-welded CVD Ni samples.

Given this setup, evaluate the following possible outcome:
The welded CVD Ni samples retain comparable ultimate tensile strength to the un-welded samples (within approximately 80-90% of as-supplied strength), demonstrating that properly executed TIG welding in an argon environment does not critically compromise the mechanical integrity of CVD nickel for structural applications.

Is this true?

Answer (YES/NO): NO